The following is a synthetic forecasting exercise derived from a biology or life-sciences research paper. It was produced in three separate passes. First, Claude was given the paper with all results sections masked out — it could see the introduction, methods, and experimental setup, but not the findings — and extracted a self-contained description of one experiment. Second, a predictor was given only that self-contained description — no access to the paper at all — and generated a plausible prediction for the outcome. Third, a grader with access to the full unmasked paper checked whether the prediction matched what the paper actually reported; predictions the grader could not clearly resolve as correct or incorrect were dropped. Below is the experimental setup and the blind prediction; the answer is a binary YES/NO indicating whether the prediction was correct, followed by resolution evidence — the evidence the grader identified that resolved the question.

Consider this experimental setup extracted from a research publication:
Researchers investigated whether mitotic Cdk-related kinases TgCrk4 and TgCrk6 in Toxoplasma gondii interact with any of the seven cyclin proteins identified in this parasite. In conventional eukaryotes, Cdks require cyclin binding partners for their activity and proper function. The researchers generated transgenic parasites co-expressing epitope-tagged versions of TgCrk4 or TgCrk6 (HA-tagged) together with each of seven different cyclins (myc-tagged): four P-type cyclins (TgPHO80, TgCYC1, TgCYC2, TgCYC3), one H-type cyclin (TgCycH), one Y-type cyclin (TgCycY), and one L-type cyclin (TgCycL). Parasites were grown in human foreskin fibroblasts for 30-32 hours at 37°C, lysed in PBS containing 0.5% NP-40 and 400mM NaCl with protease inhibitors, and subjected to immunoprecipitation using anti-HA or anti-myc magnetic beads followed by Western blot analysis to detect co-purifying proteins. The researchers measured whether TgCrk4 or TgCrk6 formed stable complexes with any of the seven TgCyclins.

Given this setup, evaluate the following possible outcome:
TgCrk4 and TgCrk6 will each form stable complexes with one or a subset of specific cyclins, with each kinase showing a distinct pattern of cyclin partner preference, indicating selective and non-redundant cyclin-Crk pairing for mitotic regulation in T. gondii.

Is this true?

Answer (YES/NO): NO